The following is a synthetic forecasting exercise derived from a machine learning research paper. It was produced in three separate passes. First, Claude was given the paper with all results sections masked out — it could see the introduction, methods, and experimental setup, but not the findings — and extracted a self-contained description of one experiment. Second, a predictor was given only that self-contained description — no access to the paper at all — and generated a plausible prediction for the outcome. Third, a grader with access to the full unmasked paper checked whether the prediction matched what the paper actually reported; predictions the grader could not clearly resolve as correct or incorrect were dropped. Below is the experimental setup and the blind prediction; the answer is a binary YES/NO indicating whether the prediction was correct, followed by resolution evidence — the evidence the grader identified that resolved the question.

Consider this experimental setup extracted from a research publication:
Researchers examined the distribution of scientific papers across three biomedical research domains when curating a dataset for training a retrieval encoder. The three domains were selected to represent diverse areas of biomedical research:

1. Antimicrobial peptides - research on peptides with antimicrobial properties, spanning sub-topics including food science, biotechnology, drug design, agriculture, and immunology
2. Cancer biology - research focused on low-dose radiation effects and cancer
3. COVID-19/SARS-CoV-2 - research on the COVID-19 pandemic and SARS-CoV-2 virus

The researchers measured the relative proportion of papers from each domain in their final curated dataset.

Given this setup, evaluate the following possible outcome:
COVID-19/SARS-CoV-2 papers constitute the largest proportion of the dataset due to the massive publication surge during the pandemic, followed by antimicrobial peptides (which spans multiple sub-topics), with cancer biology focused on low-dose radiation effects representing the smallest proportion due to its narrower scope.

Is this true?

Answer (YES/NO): NO